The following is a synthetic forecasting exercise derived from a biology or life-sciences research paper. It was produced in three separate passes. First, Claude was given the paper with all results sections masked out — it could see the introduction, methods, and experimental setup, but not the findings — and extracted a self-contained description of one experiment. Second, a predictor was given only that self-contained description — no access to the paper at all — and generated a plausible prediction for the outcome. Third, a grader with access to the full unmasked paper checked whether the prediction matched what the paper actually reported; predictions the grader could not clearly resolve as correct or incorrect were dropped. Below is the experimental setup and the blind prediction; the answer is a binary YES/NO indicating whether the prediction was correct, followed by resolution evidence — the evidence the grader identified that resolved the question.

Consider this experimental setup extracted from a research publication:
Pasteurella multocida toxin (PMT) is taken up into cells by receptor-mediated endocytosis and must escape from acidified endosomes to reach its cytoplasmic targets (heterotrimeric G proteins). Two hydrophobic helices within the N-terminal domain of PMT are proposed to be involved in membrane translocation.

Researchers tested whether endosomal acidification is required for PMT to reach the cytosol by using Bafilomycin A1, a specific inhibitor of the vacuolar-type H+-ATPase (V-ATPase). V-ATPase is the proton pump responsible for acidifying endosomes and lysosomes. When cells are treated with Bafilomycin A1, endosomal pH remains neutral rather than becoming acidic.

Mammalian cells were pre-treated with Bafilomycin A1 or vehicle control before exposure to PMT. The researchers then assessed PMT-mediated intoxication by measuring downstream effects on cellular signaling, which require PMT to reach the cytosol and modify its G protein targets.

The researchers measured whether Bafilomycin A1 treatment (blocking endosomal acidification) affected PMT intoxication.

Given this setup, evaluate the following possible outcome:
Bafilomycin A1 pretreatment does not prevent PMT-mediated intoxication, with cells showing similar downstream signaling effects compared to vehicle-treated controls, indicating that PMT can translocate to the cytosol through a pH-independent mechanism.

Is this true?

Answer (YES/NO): NO